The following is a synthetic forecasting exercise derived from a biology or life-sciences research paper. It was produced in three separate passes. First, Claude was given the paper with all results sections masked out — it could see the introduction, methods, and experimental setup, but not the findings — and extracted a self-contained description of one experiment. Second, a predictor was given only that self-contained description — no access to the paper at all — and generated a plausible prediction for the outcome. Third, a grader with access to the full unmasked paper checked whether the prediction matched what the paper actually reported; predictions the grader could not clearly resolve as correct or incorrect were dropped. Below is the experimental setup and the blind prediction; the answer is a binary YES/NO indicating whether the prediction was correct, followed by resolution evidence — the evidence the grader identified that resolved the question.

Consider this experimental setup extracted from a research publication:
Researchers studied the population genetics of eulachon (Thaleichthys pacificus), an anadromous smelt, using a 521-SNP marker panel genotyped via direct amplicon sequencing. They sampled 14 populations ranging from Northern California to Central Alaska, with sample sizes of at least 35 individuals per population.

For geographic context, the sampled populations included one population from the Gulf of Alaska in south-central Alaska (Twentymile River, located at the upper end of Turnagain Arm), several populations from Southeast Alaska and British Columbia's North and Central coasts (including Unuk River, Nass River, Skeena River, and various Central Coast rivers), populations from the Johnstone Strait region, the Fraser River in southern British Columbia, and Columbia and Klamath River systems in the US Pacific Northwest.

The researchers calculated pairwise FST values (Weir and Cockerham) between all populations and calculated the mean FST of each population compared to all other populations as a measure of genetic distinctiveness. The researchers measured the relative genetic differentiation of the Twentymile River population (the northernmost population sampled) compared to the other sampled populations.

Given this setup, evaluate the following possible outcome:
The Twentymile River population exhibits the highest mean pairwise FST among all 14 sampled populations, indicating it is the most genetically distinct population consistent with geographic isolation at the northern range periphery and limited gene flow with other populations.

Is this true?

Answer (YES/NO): YES